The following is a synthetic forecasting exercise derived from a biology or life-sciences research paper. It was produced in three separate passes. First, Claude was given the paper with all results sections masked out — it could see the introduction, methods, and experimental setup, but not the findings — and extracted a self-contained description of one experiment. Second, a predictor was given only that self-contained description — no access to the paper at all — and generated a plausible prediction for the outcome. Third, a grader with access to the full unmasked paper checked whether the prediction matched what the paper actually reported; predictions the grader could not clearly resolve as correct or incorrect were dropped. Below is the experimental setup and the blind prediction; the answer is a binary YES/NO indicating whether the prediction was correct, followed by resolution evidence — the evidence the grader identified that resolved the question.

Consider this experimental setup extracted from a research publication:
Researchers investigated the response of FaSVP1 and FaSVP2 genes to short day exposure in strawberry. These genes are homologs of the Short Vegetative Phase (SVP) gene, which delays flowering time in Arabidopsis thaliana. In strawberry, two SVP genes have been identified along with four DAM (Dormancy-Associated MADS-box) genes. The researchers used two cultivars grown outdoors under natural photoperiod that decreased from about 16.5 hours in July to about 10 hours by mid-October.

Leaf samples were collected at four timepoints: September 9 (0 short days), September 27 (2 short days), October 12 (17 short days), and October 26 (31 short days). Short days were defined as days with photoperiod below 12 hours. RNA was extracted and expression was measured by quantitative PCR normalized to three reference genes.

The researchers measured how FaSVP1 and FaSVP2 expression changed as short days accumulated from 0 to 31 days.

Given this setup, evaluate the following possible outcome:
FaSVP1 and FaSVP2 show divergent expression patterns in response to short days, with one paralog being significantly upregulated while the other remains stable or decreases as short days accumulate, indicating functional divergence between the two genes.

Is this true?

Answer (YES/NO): NO